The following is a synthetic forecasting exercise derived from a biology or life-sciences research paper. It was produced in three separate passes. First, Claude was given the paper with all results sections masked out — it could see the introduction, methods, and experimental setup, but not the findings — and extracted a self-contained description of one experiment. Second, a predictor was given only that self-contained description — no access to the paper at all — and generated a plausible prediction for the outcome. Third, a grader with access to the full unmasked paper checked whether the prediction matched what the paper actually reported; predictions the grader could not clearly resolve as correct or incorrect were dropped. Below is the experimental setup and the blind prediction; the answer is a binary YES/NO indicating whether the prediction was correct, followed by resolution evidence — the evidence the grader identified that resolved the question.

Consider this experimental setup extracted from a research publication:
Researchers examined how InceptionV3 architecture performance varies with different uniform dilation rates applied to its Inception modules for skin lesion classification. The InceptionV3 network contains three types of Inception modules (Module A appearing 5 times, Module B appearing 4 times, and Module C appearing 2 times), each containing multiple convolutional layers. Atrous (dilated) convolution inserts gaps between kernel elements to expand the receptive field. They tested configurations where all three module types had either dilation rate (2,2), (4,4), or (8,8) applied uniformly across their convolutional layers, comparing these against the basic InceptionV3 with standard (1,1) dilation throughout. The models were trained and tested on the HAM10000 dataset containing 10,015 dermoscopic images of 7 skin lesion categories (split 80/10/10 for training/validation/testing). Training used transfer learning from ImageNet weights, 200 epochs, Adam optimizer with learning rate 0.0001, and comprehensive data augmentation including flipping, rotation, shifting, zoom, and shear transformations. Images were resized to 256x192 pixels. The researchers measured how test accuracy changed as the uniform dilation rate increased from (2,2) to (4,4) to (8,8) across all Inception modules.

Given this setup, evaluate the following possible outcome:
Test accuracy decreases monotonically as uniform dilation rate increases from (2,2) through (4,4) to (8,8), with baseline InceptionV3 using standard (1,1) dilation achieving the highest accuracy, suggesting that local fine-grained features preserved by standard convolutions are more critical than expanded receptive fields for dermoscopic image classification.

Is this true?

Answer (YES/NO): NO